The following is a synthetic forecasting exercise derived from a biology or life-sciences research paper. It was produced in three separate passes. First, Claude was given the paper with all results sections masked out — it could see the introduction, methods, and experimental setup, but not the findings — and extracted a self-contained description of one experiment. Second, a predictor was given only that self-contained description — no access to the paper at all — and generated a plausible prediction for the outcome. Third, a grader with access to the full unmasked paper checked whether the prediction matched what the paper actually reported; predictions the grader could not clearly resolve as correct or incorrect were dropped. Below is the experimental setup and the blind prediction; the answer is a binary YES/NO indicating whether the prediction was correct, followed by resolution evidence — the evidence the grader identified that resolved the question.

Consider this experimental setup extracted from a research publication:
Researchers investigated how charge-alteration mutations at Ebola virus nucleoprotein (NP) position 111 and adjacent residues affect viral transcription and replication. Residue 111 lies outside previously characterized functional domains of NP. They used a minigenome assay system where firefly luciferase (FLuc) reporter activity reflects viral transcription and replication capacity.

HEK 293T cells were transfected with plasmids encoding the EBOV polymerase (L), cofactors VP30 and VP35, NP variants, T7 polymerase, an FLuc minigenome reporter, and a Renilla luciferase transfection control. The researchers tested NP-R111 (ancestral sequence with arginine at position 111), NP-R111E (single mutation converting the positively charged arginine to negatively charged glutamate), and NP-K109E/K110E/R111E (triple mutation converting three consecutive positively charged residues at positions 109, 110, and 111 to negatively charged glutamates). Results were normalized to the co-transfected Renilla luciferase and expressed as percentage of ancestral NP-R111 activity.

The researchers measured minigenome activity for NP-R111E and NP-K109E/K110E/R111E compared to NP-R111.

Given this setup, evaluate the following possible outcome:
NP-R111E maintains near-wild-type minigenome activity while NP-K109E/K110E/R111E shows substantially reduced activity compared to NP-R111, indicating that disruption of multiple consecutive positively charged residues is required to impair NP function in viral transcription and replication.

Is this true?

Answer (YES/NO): NO